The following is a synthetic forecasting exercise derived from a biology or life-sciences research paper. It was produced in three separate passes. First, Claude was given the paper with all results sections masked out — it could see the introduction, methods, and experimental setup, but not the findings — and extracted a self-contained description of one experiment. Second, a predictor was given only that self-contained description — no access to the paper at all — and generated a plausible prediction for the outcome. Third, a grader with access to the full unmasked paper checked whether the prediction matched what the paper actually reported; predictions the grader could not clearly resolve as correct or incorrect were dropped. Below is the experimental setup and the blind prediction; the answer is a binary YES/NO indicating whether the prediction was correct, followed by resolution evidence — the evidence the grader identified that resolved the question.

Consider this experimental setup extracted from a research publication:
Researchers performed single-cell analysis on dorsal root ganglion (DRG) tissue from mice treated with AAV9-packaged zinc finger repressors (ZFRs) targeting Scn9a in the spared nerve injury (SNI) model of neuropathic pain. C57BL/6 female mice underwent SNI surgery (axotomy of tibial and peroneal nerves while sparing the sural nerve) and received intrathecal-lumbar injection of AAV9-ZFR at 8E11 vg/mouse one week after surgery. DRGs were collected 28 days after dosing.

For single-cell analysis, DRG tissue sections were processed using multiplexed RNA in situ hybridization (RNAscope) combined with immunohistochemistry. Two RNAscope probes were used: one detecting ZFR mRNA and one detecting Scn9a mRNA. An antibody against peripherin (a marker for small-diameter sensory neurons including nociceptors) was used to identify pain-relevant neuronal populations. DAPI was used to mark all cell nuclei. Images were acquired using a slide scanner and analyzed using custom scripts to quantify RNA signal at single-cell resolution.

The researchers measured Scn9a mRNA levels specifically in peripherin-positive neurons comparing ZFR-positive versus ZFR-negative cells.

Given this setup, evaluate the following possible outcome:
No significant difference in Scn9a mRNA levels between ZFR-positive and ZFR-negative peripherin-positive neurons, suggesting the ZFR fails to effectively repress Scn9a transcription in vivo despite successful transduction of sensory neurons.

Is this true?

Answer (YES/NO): NO